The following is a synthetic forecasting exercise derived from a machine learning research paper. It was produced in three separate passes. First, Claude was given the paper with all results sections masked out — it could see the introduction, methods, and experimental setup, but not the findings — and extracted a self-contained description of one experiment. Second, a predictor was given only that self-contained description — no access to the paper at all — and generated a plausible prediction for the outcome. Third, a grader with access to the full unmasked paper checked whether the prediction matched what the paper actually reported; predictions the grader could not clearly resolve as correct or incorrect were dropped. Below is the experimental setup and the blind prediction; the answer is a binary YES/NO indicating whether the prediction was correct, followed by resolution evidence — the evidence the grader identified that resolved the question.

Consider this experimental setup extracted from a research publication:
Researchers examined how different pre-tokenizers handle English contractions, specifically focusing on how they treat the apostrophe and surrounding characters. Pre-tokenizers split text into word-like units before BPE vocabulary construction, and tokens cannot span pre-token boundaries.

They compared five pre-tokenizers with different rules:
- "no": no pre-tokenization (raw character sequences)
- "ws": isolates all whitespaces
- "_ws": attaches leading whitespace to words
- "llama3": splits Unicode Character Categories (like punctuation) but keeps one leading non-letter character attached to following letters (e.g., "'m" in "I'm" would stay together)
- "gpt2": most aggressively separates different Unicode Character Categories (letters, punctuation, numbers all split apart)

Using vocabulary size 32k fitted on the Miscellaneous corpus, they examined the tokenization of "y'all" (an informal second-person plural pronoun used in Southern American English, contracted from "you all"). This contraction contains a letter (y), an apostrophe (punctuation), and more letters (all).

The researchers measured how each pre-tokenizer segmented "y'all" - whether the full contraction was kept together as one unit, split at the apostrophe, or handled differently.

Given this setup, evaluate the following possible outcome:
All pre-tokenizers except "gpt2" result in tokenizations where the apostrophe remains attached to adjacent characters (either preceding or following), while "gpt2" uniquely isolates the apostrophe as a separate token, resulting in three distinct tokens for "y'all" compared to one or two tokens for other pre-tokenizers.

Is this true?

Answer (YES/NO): YES